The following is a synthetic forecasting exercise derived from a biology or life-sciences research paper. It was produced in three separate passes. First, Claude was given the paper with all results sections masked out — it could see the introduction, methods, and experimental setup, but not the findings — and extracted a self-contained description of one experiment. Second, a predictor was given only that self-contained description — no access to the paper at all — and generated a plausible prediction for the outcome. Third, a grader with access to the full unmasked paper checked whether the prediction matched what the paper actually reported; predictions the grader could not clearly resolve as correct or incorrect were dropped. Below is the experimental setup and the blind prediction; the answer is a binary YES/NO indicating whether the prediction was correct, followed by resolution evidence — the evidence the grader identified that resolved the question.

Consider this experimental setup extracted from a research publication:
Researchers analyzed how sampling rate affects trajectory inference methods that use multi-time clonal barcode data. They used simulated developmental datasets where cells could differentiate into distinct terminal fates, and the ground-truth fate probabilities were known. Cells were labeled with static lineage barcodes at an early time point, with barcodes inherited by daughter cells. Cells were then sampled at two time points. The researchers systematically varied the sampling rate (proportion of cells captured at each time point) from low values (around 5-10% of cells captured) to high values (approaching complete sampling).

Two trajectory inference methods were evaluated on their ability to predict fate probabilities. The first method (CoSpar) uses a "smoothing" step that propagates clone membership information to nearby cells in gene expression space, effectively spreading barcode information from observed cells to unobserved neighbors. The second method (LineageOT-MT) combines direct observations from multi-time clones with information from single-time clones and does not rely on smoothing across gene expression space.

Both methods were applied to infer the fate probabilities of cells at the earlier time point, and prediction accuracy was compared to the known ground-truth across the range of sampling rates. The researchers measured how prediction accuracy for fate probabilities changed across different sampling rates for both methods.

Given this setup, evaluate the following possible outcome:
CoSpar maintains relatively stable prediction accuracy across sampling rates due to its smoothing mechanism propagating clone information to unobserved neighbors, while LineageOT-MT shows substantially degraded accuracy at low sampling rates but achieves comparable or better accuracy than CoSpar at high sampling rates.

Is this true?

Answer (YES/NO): NO